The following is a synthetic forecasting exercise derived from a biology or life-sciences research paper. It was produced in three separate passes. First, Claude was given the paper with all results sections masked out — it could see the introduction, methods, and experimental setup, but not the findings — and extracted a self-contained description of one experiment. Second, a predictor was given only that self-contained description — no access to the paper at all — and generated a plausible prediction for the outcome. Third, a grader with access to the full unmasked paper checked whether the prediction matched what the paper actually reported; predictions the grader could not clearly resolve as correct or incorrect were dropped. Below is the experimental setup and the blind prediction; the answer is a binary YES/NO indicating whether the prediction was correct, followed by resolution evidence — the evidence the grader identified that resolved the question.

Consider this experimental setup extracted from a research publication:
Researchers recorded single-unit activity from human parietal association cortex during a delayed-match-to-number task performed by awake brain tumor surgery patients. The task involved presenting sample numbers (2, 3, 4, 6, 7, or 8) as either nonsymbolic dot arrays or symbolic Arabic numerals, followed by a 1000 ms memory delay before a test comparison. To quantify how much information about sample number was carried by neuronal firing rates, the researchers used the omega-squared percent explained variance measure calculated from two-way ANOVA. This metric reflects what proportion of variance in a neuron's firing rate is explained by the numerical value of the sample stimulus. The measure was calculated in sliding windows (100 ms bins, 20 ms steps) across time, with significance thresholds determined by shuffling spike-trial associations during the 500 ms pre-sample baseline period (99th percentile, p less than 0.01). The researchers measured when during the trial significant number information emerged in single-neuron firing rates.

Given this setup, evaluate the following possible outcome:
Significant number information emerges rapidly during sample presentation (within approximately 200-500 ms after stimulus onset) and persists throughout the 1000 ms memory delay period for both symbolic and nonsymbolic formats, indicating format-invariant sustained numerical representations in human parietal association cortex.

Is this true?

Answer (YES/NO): NO